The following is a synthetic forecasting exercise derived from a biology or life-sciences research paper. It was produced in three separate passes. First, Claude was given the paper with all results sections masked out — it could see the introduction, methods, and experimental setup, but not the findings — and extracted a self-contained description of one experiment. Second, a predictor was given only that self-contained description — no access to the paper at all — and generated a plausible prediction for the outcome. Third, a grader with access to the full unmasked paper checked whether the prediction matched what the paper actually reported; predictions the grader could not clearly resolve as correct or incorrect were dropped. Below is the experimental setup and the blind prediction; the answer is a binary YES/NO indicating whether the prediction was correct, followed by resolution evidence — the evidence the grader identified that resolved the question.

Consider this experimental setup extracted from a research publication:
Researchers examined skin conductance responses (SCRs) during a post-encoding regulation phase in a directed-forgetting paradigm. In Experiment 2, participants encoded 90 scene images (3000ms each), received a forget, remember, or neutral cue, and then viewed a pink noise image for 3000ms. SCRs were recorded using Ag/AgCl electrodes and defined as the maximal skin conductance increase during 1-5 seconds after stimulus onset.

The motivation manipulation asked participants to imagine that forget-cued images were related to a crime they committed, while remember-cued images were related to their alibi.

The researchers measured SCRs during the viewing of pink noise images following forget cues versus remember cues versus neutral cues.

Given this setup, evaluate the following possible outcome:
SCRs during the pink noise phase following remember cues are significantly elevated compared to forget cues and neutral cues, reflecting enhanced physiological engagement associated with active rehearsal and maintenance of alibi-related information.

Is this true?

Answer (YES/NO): NO